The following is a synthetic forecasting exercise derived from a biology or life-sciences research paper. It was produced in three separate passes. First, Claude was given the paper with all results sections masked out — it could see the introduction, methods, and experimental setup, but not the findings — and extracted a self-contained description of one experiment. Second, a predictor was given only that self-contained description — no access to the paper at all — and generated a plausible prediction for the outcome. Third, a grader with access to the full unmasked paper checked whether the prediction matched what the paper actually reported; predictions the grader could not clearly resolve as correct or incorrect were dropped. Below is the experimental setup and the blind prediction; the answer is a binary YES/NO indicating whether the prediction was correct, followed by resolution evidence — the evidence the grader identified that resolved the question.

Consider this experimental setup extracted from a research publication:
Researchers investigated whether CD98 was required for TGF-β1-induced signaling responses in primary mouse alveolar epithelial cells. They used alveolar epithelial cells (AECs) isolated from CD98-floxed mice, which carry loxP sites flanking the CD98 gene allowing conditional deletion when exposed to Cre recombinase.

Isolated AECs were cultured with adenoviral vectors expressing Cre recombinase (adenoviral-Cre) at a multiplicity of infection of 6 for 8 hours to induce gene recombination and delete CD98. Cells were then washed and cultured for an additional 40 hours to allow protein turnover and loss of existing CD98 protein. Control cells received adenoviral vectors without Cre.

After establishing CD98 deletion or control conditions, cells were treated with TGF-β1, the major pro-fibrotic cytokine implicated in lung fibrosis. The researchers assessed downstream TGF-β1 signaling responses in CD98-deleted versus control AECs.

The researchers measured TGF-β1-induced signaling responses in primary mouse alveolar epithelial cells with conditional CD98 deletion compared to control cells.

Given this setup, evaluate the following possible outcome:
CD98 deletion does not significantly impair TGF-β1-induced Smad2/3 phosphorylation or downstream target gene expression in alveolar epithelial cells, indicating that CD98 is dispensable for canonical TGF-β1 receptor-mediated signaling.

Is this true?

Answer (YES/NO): NO